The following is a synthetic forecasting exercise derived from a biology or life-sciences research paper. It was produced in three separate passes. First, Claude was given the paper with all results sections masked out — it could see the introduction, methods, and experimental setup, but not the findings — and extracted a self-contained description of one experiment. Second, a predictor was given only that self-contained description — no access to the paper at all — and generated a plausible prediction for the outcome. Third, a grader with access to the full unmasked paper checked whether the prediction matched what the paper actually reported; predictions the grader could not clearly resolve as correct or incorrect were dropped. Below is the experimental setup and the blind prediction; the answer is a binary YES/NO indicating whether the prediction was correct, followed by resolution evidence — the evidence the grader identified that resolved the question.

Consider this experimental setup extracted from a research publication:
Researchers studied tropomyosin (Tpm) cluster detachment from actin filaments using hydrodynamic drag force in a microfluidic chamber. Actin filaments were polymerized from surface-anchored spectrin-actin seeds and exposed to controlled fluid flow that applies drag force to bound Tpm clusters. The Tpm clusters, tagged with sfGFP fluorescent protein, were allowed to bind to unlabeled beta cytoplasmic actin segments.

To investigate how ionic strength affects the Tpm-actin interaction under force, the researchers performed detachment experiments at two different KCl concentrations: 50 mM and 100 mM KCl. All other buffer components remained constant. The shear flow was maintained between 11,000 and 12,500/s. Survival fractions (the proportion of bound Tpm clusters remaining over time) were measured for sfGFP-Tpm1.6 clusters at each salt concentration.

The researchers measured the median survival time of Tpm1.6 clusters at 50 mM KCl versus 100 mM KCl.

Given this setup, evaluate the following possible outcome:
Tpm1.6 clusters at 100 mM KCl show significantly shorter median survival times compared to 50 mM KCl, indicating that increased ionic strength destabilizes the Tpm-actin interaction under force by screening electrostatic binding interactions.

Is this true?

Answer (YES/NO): NO